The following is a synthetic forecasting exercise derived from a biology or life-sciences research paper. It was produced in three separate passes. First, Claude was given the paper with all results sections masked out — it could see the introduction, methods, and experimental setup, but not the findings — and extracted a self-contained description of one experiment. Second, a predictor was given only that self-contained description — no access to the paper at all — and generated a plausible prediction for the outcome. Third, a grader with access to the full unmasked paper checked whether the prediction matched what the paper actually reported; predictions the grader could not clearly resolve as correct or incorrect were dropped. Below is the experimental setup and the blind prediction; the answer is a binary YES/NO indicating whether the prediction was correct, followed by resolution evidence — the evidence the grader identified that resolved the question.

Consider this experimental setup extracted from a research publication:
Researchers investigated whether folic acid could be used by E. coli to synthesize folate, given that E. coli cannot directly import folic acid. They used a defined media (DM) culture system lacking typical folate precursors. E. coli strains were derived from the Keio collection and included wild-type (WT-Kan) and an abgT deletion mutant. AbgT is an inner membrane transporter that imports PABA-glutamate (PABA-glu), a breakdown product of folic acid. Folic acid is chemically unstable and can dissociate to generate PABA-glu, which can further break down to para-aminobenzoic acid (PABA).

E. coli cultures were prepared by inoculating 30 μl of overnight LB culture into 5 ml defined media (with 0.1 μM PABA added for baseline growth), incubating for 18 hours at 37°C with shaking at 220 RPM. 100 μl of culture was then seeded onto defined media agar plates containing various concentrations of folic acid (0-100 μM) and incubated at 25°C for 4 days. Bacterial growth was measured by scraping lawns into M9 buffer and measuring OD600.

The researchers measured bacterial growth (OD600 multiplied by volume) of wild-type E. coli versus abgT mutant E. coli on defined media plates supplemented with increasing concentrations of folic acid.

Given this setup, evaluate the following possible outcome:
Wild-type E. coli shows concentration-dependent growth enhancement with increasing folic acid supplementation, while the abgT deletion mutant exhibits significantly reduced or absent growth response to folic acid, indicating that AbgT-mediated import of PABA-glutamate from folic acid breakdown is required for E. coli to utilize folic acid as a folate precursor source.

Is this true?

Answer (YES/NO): YES